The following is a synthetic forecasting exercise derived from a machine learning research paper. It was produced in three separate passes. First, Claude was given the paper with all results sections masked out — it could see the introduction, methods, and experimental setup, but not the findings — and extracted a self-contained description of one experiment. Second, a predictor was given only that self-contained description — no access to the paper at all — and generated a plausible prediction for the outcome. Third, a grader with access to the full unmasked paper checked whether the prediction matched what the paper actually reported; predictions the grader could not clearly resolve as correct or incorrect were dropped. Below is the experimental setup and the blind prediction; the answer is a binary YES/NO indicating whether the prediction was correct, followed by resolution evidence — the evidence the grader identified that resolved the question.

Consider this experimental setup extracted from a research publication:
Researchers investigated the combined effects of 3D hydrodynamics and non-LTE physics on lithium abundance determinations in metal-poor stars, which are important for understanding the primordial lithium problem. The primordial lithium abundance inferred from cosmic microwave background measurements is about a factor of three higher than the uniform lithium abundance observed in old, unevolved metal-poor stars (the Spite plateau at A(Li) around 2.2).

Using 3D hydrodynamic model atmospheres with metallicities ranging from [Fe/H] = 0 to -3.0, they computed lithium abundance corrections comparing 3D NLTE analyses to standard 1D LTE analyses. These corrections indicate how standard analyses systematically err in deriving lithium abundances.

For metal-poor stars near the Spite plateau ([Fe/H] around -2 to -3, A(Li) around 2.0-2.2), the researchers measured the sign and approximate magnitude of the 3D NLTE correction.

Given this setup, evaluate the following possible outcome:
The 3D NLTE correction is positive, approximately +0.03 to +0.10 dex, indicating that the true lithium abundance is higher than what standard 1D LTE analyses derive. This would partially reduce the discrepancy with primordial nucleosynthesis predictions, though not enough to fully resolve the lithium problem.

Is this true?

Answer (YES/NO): NO